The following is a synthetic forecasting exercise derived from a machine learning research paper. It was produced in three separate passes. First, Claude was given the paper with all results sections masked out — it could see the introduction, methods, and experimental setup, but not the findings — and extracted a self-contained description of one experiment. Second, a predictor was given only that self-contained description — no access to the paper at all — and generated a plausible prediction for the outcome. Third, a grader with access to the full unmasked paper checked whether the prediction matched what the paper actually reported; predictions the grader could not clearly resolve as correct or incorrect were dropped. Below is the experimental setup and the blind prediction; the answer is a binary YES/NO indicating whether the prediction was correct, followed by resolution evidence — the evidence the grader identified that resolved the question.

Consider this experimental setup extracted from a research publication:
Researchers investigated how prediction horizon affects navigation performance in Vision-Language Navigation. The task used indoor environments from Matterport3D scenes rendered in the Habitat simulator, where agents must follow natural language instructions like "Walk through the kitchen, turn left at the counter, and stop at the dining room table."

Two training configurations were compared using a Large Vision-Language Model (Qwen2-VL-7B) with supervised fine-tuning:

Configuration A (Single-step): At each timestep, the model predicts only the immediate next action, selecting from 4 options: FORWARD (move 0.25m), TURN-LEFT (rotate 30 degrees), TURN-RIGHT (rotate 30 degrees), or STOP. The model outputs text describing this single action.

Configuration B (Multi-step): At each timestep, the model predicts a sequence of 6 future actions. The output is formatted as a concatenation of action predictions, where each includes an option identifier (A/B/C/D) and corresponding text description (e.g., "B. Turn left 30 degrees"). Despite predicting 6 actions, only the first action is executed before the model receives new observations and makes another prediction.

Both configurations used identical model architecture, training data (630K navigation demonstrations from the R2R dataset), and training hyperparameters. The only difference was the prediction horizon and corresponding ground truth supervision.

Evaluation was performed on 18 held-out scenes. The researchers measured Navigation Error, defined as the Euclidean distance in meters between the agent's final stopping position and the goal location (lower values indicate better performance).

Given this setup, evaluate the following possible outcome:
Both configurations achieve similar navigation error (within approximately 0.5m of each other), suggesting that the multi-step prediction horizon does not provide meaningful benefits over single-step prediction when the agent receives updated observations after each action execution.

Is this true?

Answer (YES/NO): NO